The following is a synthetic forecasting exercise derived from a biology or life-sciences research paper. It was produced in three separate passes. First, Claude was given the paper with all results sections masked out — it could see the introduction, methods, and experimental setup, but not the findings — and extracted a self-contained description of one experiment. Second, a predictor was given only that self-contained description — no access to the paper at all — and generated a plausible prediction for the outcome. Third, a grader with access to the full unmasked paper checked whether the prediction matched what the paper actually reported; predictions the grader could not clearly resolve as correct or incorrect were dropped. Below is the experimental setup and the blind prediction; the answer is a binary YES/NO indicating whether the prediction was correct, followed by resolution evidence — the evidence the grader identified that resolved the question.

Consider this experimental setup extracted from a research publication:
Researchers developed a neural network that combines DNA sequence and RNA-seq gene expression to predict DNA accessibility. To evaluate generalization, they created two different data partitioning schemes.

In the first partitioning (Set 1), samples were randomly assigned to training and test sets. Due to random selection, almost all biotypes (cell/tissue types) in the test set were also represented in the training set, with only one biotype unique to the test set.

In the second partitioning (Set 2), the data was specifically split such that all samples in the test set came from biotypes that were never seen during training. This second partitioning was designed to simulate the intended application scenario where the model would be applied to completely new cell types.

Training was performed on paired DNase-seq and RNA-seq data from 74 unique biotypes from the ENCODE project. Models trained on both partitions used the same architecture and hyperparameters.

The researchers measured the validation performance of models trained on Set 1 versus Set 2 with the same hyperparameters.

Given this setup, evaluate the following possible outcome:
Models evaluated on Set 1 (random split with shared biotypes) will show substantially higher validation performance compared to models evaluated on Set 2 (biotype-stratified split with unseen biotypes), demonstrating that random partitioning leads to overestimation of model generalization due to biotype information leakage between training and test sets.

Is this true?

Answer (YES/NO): NO